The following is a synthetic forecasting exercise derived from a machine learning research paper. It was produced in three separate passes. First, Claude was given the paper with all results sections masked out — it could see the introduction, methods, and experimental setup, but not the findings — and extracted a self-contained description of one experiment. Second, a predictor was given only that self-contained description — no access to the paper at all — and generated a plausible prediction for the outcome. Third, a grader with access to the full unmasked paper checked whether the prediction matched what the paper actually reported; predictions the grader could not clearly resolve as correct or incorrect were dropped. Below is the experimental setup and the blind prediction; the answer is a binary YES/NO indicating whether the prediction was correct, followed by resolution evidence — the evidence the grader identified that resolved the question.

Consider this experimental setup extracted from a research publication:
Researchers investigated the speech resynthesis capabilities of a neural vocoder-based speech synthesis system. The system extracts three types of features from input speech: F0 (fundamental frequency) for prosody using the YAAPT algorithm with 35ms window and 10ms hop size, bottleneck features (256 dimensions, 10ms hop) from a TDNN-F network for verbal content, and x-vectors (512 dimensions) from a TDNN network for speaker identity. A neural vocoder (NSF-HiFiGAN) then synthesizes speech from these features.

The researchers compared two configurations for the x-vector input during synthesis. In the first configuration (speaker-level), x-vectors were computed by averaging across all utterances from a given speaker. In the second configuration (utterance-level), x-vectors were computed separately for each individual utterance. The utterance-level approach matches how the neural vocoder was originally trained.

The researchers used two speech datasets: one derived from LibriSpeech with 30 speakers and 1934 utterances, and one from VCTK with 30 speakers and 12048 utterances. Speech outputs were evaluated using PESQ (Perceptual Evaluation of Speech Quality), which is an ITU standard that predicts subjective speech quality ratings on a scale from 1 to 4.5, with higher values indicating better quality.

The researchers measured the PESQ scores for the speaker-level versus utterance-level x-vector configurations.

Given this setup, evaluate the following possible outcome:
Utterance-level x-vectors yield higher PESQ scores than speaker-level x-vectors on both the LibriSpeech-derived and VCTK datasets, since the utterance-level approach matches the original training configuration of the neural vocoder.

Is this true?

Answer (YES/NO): NO